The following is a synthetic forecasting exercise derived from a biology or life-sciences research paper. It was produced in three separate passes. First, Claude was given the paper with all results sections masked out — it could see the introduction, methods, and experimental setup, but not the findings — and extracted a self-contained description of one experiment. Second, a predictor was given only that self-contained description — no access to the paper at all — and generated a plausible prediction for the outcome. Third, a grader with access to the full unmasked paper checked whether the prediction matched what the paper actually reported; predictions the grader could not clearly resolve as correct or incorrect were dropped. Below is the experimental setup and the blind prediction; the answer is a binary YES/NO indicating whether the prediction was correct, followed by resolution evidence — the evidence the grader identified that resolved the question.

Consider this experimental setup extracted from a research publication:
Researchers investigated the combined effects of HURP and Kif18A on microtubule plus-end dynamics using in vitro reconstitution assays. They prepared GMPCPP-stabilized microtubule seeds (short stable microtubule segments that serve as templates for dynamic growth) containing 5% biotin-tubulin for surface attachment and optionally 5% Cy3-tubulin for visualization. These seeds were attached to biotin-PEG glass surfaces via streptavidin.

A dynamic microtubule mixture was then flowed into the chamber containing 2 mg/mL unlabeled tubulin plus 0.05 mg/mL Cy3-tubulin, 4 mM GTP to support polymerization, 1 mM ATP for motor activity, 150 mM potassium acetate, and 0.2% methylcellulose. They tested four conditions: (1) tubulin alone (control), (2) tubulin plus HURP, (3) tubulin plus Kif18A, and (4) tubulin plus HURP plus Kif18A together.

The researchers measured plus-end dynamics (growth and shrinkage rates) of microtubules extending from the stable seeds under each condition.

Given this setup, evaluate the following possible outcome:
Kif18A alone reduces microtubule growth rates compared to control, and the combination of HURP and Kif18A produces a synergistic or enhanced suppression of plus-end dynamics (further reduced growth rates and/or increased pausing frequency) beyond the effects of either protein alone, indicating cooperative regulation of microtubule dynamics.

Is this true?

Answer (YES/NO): YES